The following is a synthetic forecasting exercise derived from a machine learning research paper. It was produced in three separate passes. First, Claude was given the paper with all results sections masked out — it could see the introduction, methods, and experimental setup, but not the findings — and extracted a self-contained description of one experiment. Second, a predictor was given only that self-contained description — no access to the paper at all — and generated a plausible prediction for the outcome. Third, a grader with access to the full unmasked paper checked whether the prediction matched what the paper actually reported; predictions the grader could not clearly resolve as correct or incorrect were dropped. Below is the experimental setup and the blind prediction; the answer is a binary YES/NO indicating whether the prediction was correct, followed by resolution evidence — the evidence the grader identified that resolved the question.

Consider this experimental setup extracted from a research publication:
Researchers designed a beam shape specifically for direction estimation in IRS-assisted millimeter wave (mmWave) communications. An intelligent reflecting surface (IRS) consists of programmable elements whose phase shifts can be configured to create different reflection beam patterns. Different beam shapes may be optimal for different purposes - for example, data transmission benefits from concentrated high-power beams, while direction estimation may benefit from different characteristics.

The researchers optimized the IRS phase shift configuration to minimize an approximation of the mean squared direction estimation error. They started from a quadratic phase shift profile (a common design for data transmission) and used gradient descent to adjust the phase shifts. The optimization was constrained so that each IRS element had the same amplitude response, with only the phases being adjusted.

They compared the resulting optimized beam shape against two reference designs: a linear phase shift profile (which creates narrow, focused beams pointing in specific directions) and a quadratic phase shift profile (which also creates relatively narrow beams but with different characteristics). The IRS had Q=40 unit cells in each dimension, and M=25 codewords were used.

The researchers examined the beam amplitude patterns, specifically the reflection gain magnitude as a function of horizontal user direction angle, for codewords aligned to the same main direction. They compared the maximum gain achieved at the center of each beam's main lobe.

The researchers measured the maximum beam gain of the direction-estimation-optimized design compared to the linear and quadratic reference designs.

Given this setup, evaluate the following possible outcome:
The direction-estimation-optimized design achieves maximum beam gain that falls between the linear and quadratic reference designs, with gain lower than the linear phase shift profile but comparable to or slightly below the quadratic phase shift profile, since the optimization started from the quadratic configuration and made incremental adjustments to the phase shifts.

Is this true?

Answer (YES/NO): NO